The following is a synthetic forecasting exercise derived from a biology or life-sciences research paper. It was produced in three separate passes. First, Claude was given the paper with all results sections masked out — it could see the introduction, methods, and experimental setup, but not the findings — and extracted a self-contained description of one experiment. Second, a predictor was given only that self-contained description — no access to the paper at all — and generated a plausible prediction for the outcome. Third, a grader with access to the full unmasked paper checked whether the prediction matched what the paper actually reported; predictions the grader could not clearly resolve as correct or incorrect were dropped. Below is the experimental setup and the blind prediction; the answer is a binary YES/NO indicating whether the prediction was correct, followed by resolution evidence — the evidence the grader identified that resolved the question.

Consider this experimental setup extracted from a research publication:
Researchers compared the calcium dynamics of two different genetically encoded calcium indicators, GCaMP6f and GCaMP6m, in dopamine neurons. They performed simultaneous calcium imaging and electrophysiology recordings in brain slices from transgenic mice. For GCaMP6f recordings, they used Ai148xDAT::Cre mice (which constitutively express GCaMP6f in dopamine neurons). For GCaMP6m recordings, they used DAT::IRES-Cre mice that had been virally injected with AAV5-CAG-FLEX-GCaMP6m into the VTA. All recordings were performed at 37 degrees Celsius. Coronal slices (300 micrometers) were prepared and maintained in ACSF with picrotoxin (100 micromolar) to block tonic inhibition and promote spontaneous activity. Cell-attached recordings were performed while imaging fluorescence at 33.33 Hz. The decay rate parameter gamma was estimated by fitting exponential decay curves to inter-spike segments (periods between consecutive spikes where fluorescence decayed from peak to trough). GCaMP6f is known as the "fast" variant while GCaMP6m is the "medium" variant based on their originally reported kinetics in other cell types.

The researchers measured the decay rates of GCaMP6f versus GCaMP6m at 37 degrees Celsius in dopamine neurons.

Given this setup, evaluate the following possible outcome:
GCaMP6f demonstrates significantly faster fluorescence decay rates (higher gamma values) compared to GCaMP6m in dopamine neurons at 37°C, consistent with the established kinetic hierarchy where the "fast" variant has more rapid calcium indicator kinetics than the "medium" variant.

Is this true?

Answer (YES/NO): NO